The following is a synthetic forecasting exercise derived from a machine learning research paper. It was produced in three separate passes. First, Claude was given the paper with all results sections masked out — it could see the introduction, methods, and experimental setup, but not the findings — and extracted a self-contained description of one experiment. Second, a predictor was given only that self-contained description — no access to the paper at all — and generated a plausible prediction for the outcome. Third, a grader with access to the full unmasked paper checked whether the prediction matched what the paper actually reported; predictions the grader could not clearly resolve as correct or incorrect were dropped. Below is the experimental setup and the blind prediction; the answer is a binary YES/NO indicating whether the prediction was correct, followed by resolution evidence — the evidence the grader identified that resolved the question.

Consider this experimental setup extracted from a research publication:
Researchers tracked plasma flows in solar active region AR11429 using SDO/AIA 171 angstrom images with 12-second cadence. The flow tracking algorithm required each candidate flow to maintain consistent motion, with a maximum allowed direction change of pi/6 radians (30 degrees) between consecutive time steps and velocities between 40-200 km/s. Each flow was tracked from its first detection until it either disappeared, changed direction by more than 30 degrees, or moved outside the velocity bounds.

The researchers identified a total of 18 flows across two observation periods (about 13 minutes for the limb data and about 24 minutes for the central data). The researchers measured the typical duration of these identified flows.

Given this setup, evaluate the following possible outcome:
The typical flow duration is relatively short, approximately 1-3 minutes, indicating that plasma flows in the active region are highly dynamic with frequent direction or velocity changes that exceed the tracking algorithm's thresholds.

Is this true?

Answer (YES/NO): NO